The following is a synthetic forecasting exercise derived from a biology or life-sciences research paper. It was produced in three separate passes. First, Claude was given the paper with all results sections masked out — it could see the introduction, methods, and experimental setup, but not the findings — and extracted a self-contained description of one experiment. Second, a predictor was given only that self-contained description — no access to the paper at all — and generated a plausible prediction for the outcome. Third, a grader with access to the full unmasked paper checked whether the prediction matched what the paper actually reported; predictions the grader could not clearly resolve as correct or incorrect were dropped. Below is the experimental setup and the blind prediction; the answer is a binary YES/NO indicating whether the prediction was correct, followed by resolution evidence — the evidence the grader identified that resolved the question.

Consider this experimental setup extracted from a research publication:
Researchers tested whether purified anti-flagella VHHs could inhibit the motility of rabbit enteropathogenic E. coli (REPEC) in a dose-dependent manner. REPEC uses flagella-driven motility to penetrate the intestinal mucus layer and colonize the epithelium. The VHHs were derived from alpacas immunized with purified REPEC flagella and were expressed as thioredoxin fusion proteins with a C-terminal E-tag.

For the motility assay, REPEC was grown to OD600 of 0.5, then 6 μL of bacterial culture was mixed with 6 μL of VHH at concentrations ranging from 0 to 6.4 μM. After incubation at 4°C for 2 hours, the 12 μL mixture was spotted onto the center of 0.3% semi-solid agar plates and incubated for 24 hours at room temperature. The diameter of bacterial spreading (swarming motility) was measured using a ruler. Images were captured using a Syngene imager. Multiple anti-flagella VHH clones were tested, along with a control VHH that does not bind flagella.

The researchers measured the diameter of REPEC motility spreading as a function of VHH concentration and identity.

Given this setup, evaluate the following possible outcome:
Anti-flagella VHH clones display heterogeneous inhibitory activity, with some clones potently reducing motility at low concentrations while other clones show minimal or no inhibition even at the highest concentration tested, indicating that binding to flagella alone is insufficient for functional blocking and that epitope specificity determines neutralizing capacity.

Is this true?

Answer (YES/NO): YES